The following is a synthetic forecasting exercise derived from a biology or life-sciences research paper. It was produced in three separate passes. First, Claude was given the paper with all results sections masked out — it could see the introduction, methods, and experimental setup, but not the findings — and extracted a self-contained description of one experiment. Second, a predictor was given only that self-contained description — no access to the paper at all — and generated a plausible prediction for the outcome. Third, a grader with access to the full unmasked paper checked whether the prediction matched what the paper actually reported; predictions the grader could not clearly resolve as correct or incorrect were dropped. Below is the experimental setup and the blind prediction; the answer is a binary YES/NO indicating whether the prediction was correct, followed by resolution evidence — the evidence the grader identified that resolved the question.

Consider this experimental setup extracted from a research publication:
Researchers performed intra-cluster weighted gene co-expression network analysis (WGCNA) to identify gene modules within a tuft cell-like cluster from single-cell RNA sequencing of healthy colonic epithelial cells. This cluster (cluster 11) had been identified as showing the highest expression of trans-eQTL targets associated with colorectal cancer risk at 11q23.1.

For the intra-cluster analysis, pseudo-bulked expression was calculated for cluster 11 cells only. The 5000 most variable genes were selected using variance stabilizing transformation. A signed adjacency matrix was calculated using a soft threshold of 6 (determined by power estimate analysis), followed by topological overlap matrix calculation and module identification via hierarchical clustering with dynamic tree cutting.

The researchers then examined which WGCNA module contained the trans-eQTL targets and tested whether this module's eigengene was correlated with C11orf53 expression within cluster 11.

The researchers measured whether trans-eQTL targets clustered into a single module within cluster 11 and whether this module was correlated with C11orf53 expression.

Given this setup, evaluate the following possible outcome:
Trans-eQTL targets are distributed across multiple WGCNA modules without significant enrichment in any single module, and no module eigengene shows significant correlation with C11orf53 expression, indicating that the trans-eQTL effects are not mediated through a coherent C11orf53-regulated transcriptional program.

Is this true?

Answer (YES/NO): NO